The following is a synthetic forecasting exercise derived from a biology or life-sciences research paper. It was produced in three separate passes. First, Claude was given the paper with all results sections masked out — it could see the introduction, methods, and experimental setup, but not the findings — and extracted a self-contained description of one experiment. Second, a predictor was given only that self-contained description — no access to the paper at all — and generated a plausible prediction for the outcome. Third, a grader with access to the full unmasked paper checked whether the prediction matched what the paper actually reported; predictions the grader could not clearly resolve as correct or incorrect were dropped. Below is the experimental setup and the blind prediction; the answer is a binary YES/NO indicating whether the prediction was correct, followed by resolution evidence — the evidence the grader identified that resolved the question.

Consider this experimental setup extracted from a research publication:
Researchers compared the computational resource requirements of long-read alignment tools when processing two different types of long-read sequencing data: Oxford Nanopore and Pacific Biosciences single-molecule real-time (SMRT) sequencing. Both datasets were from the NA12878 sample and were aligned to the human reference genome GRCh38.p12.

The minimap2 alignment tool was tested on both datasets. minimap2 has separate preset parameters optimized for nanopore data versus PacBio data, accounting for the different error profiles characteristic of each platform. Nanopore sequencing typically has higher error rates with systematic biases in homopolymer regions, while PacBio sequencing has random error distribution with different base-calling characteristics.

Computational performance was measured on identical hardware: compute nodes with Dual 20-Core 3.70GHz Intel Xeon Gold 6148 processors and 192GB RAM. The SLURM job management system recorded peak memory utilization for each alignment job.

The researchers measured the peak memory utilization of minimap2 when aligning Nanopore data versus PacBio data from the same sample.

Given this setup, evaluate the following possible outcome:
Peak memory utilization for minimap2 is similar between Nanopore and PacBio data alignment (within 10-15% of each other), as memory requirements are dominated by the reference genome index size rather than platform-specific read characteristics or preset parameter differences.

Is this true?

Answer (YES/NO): NO